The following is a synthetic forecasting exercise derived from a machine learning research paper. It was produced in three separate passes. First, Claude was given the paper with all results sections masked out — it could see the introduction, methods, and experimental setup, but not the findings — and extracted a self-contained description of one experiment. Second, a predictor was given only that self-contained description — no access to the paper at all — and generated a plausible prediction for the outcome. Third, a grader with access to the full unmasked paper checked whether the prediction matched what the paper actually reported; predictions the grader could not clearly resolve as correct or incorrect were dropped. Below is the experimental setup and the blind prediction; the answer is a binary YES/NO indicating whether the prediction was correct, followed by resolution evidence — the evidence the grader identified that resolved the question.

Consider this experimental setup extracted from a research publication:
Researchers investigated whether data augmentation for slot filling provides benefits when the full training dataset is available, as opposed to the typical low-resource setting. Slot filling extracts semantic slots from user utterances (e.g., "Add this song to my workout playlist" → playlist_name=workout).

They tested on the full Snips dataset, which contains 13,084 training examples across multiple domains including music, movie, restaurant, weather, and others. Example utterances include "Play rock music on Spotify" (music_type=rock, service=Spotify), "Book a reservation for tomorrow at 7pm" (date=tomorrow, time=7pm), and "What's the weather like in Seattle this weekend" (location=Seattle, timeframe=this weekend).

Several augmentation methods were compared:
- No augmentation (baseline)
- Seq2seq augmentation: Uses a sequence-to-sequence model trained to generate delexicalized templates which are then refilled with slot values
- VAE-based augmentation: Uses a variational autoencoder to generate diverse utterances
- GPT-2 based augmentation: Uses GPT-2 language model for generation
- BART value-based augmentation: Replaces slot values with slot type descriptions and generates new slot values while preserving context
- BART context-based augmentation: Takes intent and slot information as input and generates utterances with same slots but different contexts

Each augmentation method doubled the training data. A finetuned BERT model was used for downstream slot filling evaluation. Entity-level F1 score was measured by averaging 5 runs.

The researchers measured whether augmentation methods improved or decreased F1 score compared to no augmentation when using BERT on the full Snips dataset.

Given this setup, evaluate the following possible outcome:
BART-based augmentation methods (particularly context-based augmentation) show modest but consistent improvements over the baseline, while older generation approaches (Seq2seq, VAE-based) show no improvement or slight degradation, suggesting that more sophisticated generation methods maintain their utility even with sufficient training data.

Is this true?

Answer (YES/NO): NO